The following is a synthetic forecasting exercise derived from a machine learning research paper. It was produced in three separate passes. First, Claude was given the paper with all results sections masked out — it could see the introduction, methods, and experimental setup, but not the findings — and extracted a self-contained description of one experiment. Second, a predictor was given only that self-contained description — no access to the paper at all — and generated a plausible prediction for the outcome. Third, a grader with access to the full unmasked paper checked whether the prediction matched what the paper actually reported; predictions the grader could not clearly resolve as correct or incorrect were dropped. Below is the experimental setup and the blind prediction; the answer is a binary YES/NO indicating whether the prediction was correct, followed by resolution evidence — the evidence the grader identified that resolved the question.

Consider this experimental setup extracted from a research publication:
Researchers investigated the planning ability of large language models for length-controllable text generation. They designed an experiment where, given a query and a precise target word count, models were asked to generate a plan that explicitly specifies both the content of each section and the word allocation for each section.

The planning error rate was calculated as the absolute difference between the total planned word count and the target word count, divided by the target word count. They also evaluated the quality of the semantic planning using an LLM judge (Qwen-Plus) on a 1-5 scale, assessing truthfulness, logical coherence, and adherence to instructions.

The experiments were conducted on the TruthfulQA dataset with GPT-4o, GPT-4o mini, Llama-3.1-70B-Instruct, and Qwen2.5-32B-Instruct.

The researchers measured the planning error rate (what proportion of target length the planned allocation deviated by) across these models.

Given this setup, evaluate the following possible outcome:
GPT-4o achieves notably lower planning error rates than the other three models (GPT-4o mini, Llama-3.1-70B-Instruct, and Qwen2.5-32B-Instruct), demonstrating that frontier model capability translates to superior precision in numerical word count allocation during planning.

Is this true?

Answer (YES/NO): NO